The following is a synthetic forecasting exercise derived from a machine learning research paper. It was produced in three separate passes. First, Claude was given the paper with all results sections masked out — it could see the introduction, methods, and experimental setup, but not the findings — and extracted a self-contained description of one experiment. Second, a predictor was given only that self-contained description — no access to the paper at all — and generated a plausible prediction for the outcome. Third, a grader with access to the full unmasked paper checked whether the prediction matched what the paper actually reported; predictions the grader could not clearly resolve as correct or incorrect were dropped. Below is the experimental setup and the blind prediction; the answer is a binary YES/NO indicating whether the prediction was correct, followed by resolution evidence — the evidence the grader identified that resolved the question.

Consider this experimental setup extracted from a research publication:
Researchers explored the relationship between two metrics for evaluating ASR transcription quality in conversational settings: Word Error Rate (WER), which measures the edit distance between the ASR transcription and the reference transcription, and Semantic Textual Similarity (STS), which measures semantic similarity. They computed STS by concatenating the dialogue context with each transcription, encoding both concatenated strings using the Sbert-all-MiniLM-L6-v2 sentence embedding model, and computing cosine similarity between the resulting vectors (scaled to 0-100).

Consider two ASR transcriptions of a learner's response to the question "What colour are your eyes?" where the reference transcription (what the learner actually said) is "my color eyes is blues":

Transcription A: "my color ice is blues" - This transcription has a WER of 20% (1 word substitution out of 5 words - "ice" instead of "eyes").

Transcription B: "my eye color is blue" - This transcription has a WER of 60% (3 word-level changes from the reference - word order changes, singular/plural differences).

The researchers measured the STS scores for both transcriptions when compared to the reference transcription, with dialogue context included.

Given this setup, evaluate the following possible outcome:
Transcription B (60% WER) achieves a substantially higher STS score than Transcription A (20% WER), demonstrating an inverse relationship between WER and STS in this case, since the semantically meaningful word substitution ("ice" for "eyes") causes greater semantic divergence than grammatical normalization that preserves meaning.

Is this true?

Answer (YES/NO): NO